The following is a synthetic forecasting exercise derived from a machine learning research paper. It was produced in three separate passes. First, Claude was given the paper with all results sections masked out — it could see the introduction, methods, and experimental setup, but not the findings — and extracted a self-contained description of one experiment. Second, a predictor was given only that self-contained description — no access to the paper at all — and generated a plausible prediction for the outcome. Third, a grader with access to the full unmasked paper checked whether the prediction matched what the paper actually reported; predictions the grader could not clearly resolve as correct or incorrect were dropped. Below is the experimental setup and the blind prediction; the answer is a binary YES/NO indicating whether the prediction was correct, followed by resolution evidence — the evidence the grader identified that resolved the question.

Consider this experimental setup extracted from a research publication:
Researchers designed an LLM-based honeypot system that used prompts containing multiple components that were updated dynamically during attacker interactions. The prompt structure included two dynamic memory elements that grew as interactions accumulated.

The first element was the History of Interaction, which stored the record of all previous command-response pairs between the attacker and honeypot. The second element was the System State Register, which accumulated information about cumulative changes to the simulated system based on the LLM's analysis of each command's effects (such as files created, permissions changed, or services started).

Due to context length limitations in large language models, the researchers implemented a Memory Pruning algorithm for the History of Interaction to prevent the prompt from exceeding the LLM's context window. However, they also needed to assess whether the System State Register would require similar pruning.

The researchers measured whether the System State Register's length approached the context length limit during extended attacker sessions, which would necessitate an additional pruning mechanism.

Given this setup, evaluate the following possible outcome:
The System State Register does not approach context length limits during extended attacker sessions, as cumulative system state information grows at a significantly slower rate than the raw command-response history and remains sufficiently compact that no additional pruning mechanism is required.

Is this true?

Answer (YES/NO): YES